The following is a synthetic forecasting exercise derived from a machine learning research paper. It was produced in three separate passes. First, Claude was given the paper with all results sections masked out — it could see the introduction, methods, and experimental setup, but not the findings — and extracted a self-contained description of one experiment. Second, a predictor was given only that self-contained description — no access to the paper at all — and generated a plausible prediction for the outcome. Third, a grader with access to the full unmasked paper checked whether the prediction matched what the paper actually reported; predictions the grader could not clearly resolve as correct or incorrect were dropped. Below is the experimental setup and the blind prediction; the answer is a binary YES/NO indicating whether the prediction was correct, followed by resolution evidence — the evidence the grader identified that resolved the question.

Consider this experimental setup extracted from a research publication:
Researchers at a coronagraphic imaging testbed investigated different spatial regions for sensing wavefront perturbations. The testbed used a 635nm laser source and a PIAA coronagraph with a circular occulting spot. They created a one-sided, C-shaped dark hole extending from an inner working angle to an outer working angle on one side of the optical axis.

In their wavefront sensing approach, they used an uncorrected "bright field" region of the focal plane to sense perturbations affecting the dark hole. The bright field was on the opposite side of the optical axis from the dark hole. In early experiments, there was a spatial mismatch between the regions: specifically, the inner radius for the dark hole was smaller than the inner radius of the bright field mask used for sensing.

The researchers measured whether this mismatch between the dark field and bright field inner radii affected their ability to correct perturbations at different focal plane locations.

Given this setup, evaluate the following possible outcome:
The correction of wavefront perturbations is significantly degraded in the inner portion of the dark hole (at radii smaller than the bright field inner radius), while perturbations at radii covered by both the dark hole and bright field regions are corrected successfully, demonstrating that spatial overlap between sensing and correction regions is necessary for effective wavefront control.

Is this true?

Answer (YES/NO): YES